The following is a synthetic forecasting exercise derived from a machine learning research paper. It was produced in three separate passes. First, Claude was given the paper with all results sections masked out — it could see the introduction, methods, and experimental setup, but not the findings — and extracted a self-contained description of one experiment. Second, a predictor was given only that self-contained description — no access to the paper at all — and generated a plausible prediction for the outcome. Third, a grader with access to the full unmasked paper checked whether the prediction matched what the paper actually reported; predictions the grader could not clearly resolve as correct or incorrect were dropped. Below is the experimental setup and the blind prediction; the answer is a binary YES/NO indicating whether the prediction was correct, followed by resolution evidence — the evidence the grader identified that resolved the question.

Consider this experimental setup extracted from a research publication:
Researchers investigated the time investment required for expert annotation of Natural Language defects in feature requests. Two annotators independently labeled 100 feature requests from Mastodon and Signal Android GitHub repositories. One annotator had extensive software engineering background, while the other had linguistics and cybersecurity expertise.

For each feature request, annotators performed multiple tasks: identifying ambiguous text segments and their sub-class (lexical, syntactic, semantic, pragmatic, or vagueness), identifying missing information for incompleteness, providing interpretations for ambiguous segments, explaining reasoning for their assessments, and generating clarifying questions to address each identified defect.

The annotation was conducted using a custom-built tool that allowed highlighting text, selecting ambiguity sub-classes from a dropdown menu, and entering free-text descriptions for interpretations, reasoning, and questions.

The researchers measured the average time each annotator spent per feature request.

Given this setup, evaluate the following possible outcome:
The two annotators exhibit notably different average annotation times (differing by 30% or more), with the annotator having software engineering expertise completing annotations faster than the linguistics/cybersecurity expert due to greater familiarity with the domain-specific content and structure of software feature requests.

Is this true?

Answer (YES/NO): NO